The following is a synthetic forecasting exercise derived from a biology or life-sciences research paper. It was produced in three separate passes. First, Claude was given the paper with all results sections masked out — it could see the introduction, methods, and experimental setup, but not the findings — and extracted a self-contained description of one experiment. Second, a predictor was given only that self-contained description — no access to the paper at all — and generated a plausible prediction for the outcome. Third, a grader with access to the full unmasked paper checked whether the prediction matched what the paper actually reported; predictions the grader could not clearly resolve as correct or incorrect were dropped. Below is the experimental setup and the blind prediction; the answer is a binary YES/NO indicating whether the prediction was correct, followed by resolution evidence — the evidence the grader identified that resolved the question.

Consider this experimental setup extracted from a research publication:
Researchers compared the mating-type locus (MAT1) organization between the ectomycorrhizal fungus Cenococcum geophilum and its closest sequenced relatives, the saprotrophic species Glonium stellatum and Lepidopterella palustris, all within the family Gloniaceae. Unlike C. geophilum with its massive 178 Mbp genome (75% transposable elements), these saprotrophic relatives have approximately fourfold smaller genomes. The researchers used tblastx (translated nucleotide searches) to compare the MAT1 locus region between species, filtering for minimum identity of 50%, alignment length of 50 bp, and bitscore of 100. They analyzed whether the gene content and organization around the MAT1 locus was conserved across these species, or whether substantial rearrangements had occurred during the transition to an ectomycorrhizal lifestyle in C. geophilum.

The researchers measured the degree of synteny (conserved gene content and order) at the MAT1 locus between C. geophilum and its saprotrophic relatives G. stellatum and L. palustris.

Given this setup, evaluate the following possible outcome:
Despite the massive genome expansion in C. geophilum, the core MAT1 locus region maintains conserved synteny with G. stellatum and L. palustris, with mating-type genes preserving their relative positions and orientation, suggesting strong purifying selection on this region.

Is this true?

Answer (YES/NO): NO